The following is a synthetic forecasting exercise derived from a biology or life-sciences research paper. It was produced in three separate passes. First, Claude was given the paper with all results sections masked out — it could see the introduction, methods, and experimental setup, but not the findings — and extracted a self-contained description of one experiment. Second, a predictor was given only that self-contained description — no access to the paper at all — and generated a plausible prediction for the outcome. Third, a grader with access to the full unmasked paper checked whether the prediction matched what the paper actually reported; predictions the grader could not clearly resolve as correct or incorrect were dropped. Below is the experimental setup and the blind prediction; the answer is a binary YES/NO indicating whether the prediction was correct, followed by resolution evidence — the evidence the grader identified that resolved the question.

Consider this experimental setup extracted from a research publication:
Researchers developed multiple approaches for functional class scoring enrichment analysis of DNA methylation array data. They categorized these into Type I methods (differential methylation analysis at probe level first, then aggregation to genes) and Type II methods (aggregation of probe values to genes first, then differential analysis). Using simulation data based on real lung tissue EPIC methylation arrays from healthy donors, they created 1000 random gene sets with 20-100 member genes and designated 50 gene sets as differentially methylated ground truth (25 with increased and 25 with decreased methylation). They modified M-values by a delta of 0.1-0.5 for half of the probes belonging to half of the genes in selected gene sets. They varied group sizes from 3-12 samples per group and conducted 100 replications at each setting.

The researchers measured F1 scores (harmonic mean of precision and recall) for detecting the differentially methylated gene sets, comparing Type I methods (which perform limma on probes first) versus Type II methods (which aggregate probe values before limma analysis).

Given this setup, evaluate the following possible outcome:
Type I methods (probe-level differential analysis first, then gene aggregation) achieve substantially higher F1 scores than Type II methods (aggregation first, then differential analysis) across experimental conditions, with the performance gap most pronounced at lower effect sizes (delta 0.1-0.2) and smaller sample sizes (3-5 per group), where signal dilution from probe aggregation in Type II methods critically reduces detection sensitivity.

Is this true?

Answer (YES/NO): NO